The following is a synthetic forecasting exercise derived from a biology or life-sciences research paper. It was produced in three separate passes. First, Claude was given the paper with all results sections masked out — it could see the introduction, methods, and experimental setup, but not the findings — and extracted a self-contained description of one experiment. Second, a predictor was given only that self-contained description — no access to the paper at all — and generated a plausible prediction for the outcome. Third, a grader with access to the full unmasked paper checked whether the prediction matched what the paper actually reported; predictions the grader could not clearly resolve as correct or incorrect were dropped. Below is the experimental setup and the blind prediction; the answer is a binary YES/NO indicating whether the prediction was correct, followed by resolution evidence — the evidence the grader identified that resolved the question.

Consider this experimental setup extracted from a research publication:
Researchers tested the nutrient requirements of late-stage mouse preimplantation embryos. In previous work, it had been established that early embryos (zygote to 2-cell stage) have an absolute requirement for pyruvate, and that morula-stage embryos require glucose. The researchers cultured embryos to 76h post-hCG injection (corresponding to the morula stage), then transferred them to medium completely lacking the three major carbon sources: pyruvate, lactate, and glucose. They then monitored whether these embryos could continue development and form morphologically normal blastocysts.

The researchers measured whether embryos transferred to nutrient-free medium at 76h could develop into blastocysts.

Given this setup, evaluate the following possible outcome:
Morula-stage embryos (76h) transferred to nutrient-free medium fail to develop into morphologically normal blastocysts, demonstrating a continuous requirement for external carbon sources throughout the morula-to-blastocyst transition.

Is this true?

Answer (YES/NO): NO